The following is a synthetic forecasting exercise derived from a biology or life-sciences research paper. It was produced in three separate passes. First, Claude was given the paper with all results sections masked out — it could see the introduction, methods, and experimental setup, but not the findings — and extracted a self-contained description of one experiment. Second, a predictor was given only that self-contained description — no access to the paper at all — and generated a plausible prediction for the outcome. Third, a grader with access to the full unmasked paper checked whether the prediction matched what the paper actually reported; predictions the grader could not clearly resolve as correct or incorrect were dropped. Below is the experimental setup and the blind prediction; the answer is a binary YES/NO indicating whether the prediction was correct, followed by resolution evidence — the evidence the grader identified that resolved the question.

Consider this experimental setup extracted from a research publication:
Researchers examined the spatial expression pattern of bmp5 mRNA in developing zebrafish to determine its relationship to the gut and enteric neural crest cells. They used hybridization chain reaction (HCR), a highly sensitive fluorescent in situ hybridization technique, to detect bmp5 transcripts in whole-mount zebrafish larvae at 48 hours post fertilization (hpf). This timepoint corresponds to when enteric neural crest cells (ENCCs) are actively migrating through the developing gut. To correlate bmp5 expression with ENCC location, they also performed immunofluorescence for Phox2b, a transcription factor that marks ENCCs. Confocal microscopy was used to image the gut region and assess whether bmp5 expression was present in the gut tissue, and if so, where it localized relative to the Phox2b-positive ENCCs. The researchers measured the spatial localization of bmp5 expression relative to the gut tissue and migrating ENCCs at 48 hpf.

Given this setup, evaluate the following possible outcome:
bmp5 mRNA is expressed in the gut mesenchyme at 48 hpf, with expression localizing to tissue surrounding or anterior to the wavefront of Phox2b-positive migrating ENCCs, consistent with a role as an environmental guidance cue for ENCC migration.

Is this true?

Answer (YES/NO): NO